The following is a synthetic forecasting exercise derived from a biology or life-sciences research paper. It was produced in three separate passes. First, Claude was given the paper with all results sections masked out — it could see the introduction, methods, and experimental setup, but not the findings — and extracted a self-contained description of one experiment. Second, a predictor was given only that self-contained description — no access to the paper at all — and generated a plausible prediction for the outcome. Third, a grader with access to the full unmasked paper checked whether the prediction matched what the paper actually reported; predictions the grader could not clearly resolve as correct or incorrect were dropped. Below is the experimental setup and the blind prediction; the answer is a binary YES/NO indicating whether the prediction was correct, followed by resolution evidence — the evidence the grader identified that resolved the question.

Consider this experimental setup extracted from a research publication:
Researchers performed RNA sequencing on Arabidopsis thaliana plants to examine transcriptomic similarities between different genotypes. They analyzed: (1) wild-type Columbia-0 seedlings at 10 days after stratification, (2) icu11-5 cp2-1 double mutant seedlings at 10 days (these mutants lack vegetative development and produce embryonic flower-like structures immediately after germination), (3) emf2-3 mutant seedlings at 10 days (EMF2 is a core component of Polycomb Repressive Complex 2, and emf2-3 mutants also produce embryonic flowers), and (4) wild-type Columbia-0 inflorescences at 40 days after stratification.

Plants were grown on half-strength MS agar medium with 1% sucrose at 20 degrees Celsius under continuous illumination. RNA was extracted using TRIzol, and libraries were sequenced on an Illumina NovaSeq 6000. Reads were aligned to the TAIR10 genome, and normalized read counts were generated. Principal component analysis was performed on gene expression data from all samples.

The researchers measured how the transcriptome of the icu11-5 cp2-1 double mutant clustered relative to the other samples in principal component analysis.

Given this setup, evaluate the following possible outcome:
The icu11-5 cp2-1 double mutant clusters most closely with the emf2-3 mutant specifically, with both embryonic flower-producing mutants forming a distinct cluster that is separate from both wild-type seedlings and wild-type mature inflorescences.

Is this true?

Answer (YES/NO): YES